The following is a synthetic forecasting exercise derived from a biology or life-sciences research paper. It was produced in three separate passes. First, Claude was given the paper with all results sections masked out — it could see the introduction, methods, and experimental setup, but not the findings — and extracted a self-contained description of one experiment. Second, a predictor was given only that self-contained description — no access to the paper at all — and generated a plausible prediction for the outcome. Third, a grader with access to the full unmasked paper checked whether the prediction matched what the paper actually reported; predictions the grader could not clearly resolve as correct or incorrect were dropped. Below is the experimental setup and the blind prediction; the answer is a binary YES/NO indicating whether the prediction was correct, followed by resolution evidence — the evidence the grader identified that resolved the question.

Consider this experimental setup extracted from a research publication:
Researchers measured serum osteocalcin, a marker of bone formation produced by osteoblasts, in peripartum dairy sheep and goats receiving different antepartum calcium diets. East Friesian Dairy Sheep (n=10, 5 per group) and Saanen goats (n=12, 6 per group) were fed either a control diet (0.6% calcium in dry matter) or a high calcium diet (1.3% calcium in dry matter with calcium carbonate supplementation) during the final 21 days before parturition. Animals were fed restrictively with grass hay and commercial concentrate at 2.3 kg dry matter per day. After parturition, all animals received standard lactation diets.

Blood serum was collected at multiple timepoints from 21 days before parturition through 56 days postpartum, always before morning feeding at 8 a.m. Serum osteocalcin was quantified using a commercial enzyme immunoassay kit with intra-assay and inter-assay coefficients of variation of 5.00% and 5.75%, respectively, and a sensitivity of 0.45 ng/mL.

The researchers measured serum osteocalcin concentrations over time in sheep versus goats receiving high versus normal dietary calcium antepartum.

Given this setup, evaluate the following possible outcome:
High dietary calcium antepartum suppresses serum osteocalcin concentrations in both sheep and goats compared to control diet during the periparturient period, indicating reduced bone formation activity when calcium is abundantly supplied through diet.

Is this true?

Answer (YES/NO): NO